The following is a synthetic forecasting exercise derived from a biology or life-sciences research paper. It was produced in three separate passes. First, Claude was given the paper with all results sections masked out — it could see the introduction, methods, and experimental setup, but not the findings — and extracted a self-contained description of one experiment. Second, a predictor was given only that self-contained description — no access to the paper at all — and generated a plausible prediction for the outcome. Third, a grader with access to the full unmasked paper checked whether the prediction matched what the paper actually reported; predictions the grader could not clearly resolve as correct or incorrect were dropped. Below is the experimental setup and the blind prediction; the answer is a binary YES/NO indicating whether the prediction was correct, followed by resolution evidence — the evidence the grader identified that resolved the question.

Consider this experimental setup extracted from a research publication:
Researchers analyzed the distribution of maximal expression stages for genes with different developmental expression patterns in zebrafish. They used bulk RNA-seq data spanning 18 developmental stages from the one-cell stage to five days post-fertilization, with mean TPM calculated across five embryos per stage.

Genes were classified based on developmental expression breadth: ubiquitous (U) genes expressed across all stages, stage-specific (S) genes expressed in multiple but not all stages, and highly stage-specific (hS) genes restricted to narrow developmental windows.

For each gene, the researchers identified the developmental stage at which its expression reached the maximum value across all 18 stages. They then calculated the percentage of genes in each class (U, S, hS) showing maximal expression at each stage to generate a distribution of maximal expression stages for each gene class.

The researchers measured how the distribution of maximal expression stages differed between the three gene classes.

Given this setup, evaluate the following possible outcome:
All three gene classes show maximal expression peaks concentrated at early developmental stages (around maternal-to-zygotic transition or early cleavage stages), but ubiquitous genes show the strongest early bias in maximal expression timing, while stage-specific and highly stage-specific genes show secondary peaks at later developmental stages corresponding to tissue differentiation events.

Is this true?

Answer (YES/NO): NO